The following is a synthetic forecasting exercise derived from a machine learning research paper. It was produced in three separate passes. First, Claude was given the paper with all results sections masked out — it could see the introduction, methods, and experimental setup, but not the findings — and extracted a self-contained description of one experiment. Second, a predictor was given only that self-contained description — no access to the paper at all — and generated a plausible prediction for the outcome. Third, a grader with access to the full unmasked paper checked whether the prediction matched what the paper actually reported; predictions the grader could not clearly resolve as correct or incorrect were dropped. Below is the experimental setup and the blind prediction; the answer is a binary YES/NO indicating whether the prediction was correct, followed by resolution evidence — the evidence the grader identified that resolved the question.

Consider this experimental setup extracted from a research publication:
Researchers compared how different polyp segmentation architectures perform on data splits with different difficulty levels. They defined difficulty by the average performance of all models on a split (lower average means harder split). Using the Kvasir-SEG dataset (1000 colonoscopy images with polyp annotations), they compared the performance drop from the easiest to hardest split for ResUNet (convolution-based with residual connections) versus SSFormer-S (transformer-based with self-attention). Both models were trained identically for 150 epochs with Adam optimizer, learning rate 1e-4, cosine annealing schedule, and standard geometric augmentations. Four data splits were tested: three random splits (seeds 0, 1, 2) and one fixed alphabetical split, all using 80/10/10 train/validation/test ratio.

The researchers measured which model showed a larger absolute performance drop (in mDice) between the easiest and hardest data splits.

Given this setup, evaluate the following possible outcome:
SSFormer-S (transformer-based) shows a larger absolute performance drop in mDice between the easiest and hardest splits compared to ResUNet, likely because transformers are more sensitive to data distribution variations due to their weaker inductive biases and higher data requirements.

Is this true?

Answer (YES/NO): NO